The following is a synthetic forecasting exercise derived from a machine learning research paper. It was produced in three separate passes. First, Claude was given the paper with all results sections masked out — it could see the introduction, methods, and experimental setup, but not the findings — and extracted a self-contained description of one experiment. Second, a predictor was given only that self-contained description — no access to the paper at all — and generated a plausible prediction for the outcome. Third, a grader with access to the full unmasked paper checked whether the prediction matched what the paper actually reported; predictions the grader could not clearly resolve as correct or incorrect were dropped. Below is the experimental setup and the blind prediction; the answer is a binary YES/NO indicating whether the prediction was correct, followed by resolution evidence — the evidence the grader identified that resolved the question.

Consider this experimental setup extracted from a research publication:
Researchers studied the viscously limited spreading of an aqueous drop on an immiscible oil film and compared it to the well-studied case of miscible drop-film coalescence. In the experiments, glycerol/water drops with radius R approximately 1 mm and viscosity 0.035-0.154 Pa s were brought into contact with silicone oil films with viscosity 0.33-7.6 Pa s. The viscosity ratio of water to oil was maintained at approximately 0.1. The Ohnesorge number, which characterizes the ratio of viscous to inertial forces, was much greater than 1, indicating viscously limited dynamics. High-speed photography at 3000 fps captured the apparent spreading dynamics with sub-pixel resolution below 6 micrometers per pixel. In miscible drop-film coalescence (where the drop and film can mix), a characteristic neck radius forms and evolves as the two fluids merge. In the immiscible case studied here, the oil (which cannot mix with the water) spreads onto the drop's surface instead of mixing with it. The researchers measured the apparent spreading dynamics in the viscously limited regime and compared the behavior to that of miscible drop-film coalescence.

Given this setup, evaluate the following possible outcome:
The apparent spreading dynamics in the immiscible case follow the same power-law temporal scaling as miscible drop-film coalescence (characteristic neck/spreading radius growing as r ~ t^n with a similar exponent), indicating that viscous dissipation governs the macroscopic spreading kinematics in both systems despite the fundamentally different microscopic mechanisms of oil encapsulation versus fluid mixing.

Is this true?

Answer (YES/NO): YES